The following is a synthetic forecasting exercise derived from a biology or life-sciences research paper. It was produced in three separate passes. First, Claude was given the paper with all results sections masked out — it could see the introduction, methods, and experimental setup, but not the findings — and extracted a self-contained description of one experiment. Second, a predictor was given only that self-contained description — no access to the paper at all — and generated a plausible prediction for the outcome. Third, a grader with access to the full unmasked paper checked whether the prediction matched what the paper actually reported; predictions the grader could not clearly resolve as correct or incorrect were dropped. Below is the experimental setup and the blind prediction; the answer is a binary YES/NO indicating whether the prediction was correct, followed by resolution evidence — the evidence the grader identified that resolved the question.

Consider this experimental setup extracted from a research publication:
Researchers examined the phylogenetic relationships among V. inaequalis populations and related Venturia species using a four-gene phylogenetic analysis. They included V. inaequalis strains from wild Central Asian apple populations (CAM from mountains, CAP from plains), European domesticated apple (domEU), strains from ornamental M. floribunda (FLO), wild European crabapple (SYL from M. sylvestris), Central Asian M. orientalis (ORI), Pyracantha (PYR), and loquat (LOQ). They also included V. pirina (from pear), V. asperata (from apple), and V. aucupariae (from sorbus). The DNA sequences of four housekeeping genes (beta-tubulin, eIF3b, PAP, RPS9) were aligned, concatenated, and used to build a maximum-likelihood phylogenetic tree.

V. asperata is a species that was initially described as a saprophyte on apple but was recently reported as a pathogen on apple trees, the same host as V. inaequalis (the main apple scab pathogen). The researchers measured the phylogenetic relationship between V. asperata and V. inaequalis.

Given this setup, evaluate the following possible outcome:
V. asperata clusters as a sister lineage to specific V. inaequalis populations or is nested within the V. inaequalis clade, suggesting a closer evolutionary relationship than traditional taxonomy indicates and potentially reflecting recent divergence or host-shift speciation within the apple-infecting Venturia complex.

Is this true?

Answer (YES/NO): NO